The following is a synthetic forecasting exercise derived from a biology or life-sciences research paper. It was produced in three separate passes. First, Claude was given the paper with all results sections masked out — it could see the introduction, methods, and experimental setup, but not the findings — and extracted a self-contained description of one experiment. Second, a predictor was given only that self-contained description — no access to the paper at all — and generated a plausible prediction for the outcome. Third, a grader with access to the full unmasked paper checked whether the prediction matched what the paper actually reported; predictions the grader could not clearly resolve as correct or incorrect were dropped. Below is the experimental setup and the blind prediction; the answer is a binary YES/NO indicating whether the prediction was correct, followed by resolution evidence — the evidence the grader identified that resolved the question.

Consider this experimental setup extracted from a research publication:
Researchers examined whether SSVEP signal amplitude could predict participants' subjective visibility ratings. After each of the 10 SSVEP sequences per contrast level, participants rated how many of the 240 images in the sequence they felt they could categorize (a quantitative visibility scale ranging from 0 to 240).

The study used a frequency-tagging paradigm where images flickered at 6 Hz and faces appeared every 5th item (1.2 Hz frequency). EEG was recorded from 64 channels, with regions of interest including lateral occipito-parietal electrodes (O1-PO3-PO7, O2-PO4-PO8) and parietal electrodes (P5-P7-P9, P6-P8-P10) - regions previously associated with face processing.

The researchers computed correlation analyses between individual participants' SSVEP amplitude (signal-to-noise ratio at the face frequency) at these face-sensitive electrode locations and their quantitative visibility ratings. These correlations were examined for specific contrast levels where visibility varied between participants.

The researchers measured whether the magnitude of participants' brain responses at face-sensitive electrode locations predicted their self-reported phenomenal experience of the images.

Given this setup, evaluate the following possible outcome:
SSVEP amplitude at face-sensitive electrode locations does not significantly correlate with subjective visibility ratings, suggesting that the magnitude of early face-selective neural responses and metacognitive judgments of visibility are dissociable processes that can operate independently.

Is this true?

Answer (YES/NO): NO